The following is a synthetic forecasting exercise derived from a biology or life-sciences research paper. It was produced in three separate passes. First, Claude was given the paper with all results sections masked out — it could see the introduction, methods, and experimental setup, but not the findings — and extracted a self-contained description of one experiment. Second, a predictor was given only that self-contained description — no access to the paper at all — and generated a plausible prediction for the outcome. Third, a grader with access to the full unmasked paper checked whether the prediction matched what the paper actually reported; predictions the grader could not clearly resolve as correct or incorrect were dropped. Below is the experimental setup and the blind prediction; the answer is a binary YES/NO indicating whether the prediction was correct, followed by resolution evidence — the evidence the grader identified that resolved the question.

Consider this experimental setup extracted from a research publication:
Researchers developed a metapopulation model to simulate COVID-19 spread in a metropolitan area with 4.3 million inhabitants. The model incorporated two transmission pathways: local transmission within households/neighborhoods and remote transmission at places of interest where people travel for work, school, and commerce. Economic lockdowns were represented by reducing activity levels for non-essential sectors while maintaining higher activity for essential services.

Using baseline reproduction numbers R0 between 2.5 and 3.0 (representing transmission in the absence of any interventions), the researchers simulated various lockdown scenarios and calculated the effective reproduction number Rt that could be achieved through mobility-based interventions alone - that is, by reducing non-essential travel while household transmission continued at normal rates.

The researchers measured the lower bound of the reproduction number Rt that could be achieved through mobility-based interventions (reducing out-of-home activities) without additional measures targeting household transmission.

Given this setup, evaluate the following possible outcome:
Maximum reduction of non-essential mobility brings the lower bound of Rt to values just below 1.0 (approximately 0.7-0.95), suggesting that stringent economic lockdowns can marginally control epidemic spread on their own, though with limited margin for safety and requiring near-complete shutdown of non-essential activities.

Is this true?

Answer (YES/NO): NO